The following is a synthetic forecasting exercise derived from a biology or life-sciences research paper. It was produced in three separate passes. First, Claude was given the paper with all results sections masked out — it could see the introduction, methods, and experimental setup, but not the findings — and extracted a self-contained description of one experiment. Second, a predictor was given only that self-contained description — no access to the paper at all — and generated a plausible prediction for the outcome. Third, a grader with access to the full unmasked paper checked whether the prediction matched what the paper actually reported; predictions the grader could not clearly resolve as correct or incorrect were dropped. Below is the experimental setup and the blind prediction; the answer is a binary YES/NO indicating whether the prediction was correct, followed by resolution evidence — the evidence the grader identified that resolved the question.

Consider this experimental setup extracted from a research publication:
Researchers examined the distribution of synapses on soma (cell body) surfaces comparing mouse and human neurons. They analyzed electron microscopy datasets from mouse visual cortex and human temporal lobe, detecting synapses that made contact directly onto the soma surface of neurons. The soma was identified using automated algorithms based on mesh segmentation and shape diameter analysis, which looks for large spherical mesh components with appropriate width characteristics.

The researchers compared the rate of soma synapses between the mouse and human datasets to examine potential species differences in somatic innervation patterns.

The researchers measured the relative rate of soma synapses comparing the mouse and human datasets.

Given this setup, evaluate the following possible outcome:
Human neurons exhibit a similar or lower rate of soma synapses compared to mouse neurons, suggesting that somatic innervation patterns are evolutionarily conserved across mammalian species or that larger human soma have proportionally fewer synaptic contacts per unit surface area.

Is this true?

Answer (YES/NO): YES